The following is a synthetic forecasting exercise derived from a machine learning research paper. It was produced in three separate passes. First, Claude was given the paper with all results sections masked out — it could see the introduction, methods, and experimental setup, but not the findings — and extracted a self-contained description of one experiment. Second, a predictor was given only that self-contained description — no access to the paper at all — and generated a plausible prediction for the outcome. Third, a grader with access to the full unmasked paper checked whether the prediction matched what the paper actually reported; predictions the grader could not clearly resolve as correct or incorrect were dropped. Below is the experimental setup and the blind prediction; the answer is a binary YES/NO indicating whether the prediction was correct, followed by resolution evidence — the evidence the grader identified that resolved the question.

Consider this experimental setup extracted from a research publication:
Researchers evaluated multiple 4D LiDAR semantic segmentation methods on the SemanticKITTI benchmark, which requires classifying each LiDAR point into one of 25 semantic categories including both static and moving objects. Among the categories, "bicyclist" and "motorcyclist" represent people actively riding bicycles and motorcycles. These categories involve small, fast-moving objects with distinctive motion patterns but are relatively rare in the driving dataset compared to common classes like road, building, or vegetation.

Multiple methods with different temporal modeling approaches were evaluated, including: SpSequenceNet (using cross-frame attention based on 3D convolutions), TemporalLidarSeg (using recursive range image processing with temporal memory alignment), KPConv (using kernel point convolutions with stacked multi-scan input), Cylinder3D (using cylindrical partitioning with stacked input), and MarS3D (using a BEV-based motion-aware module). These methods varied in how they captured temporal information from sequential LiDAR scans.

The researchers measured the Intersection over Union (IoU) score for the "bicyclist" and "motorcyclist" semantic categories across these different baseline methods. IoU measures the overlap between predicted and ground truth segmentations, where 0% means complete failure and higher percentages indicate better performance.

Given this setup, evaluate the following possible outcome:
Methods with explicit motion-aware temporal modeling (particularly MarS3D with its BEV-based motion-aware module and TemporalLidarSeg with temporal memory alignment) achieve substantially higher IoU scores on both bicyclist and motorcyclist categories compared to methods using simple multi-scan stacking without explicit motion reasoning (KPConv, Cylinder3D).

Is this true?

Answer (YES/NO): NO